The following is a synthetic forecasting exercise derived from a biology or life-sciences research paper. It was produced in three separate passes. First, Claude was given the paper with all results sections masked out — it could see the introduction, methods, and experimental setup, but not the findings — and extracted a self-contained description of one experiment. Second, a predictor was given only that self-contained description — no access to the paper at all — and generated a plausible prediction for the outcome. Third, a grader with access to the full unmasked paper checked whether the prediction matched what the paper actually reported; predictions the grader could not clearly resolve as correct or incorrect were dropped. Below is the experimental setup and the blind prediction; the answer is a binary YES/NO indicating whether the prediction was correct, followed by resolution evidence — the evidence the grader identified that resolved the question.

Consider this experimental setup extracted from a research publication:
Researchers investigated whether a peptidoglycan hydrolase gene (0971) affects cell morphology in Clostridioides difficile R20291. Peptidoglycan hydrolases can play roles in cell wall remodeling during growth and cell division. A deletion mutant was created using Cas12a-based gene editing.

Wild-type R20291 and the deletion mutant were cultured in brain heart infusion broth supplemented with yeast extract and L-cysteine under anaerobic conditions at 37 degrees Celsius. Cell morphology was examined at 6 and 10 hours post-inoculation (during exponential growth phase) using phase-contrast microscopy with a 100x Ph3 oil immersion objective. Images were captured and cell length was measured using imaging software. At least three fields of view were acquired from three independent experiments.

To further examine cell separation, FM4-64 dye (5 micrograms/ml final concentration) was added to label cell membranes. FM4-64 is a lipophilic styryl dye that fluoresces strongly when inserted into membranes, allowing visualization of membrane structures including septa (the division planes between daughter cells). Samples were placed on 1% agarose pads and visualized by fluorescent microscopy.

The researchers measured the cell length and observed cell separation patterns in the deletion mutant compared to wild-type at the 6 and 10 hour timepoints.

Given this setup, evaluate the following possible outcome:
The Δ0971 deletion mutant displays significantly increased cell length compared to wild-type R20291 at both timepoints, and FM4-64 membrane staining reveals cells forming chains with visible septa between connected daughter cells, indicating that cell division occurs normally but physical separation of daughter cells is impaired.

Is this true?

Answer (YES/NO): NO